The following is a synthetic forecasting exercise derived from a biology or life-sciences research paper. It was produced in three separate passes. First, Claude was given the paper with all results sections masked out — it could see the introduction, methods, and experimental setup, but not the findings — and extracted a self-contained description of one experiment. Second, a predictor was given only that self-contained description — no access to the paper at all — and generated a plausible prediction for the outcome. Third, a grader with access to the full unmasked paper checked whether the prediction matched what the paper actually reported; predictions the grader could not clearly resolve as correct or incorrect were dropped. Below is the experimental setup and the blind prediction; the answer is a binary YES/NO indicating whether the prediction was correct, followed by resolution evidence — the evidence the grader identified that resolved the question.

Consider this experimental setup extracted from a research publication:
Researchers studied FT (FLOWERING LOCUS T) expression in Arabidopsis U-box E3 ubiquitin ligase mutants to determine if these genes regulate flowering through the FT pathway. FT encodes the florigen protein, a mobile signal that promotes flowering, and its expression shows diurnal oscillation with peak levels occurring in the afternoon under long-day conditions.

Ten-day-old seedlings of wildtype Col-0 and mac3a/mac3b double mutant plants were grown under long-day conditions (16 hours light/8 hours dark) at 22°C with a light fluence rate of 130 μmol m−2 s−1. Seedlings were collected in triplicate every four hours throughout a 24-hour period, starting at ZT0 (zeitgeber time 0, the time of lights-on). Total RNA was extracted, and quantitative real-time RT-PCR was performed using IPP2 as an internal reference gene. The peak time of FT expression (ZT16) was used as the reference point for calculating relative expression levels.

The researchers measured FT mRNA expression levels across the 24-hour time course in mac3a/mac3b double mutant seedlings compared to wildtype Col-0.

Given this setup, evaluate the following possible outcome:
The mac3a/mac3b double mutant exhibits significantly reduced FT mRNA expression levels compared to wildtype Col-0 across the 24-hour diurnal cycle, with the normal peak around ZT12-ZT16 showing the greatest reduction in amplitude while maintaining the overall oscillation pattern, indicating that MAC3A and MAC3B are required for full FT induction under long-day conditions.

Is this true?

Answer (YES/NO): YES